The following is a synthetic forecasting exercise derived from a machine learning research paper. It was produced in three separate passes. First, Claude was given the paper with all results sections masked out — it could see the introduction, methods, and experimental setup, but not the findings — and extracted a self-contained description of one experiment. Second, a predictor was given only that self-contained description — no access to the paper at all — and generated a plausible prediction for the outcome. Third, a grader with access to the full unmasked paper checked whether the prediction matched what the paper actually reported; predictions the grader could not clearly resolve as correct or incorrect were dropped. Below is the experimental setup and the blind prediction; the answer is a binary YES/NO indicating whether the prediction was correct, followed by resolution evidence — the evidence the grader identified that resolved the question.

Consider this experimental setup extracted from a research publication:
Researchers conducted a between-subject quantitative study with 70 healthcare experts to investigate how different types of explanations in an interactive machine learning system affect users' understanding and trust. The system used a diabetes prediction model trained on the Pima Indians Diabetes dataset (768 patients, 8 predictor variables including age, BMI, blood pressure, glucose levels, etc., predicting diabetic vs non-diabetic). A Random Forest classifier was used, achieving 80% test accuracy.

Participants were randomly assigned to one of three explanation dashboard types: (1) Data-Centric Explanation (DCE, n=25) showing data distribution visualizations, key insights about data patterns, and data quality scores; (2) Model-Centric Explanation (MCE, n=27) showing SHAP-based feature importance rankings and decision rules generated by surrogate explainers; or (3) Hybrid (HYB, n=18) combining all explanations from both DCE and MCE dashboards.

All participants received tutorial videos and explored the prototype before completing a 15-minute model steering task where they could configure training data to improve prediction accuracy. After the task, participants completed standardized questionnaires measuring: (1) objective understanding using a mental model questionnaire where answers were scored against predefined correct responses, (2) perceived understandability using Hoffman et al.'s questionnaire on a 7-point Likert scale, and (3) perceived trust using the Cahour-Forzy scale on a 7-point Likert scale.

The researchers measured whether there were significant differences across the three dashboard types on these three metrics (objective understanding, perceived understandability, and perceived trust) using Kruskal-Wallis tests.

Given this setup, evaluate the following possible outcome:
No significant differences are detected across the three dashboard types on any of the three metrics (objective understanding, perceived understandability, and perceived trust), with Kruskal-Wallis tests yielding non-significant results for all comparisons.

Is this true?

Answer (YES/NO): YES